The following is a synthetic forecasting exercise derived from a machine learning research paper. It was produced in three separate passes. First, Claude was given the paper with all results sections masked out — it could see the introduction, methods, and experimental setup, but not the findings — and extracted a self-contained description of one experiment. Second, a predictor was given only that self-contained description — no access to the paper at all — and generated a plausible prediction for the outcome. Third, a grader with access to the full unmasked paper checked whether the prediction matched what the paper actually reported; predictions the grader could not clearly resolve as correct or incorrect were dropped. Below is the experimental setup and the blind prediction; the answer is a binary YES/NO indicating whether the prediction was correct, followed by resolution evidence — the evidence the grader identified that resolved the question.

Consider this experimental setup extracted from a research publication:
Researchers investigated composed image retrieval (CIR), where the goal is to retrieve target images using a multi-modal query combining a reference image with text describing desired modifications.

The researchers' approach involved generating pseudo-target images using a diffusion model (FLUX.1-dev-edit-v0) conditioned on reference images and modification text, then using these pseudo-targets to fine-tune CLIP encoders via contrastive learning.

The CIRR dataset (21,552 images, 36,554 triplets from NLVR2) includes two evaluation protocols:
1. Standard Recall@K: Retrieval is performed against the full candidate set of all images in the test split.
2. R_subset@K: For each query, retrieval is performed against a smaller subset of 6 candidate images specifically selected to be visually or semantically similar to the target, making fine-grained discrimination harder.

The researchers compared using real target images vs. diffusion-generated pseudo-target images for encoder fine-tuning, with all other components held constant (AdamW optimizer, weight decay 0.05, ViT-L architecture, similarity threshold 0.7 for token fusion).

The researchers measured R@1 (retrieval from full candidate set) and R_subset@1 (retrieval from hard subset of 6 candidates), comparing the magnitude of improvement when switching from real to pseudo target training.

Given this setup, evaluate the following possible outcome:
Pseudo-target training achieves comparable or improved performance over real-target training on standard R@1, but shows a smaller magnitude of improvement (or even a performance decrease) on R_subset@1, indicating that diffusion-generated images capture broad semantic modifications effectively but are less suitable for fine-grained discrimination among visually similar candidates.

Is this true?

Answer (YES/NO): NO